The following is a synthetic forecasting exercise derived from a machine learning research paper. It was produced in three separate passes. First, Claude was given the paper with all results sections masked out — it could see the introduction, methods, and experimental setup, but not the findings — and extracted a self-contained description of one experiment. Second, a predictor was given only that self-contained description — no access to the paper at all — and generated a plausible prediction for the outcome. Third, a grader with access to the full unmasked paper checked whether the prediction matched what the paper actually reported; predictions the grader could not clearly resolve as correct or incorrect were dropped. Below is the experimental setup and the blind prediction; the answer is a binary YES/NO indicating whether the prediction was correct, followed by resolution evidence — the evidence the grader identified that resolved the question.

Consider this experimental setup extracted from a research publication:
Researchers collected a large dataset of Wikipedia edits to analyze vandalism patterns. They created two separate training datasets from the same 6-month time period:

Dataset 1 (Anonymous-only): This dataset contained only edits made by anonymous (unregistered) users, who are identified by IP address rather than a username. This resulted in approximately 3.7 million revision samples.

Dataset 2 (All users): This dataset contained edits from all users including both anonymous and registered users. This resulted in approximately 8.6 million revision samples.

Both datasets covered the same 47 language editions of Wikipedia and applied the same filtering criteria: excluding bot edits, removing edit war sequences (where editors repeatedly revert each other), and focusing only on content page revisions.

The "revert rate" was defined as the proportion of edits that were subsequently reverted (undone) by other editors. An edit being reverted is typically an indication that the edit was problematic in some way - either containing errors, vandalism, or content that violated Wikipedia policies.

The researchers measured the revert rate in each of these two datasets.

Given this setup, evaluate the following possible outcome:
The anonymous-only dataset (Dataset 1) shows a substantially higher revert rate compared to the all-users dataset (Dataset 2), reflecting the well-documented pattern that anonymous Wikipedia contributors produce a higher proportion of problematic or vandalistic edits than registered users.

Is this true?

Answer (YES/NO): YES